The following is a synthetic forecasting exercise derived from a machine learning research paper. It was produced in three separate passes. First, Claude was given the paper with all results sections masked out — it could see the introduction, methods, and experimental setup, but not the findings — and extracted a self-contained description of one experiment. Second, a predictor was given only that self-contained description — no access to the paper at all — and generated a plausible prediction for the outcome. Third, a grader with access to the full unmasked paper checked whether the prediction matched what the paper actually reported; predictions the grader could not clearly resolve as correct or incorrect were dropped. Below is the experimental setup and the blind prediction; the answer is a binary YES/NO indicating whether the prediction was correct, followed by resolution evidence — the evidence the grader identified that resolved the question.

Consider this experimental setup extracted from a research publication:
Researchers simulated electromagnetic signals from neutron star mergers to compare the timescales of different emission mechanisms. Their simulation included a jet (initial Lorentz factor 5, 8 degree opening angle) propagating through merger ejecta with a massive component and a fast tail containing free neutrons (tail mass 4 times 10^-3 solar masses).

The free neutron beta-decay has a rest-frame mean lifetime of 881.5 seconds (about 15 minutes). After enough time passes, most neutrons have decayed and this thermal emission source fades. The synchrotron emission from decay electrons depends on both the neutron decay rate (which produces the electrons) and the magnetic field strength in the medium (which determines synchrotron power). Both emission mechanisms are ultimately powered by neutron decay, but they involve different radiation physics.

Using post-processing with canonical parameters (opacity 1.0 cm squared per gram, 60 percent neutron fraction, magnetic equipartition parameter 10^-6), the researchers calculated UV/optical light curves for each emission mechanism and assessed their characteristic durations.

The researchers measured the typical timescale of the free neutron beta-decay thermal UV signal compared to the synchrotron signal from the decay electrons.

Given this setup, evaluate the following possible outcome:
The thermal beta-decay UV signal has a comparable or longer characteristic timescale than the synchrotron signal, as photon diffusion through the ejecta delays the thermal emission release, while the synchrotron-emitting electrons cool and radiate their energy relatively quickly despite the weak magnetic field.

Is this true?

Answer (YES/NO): NO